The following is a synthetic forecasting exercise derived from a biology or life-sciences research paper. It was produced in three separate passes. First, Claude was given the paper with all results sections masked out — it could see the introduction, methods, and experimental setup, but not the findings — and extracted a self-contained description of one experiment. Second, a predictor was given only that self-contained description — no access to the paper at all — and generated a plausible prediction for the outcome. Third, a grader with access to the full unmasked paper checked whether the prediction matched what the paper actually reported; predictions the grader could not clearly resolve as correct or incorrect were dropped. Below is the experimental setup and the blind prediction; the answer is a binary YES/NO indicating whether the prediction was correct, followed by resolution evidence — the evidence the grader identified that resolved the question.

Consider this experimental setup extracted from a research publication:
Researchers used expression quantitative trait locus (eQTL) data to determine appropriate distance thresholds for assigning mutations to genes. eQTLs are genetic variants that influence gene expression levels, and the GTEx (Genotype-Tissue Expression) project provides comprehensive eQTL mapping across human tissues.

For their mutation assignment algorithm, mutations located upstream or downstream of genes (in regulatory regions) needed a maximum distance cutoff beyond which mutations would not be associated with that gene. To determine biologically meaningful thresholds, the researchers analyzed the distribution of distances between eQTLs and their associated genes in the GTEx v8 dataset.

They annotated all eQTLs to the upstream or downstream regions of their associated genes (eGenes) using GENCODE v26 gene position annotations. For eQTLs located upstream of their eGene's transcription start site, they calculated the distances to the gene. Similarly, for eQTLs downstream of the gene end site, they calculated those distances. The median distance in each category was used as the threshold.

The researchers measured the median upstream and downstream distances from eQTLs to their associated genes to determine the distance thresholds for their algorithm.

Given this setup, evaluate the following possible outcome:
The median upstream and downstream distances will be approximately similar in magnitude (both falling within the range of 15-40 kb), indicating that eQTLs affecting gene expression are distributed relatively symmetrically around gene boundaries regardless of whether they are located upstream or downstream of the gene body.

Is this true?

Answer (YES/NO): NO